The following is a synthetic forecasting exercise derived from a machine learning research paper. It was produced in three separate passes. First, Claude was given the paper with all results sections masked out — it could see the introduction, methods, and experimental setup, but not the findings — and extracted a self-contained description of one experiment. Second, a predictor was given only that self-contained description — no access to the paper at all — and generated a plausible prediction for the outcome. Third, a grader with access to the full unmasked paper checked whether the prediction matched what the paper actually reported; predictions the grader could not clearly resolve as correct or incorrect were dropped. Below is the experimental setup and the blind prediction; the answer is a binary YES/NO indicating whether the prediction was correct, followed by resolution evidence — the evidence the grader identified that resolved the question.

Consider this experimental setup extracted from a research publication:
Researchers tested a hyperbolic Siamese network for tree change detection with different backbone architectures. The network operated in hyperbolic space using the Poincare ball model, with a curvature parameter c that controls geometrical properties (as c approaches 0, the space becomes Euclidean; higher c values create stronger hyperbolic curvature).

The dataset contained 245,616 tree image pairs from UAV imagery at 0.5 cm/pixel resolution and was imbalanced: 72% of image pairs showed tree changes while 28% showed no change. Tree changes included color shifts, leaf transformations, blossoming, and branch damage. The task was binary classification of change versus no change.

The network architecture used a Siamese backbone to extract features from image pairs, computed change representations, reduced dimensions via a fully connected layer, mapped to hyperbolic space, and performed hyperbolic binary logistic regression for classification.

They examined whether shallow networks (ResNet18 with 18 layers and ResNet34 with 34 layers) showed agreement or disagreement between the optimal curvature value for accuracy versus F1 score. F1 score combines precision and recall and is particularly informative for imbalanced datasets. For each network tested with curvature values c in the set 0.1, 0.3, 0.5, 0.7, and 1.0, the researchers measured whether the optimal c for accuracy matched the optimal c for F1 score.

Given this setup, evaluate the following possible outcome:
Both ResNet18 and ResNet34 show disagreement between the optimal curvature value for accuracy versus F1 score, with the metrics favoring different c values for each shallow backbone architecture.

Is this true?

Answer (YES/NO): YES